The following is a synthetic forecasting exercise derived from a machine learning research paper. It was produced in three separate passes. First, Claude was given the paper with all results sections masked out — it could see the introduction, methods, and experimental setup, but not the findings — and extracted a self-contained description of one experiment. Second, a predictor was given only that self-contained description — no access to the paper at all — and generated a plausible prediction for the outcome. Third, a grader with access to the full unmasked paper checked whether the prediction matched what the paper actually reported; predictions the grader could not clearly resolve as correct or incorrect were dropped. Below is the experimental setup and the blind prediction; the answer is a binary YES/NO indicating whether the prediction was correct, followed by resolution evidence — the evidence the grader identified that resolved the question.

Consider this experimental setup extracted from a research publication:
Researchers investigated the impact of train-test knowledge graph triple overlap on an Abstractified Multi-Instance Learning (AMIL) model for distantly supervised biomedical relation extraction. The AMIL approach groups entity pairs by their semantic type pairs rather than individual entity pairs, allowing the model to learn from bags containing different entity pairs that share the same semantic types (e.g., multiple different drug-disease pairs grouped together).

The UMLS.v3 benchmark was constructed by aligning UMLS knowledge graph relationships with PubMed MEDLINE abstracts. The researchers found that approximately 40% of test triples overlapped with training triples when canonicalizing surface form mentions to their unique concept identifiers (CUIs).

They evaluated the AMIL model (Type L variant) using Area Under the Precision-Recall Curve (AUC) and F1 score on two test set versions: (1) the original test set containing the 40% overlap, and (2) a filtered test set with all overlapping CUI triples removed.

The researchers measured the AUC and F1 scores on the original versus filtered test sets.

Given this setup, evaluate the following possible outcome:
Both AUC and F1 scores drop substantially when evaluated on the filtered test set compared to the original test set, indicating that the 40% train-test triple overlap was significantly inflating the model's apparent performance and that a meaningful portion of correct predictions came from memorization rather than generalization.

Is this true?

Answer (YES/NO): YES